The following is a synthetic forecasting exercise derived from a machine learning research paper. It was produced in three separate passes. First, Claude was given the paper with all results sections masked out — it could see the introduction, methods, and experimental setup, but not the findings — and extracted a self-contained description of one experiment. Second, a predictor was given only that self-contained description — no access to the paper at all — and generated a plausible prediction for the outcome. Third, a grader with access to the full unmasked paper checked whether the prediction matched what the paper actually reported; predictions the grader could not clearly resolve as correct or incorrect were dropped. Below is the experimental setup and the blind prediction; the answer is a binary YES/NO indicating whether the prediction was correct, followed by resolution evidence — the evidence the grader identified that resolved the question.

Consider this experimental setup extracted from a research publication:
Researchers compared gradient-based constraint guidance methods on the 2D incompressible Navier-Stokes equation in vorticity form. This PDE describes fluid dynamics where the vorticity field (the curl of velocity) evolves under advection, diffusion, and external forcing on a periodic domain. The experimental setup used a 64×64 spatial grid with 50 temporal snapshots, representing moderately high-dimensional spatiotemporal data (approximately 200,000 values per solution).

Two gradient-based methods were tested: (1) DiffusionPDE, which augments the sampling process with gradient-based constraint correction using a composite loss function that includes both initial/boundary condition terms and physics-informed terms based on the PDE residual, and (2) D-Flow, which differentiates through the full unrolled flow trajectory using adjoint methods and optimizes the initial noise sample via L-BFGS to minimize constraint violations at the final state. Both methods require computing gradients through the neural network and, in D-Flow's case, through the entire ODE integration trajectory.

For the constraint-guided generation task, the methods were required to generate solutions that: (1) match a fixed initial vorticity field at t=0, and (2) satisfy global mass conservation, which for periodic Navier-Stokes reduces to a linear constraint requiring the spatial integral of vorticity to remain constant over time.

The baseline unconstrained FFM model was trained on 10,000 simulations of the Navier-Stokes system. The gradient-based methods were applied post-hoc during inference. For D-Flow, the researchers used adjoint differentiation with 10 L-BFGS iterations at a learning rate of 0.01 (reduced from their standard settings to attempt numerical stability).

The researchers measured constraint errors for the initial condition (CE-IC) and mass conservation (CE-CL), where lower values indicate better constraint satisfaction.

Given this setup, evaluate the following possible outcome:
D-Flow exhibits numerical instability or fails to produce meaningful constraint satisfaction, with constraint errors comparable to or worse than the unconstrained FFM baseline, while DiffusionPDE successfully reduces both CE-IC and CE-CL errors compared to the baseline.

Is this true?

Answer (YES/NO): NO